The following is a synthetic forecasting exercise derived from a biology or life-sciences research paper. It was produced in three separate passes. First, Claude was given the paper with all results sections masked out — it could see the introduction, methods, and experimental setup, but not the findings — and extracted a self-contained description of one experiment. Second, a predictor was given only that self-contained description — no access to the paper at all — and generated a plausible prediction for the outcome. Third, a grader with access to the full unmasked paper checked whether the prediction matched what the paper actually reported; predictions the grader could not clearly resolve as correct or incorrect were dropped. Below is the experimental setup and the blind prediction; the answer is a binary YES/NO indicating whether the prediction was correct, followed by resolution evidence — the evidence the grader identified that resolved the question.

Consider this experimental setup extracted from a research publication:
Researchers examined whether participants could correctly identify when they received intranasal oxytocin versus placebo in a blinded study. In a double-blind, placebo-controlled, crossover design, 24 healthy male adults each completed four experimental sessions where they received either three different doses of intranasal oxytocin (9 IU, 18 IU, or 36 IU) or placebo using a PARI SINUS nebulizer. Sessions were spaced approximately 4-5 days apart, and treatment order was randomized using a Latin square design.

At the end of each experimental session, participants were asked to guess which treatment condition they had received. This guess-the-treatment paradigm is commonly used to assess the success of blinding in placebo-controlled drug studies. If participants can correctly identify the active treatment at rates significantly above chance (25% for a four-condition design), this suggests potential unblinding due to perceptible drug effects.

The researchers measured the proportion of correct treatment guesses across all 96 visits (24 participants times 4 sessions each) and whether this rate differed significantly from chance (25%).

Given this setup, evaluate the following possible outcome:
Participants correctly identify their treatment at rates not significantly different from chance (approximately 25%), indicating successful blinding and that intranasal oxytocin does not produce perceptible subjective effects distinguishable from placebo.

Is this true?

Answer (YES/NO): YES